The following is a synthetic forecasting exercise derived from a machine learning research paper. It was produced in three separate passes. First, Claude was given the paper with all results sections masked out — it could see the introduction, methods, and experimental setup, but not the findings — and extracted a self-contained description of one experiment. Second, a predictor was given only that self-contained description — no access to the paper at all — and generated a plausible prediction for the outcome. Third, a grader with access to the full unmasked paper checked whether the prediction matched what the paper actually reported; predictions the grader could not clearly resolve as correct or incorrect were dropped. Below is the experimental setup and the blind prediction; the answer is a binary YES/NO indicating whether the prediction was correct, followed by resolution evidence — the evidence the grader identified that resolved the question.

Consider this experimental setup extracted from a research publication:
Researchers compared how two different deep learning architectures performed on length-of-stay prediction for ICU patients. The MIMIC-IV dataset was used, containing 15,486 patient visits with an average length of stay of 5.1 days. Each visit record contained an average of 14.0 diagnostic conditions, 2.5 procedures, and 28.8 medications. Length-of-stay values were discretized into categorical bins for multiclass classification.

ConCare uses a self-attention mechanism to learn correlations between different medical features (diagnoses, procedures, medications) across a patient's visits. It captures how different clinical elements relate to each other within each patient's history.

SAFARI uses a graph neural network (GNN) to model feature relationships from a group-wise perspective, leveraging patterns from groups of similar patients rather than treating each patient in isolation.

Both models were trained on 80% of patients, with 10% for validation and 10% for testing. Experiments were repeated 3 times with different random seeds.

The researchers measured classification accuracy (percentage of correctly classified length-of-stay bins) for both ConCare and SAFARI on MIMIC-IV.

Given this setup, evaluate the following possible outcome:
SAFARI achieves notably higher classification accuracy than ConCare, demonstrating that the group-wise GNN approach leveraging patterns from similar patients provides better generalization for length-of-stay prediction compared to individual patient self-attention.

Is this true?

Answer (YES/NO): NO